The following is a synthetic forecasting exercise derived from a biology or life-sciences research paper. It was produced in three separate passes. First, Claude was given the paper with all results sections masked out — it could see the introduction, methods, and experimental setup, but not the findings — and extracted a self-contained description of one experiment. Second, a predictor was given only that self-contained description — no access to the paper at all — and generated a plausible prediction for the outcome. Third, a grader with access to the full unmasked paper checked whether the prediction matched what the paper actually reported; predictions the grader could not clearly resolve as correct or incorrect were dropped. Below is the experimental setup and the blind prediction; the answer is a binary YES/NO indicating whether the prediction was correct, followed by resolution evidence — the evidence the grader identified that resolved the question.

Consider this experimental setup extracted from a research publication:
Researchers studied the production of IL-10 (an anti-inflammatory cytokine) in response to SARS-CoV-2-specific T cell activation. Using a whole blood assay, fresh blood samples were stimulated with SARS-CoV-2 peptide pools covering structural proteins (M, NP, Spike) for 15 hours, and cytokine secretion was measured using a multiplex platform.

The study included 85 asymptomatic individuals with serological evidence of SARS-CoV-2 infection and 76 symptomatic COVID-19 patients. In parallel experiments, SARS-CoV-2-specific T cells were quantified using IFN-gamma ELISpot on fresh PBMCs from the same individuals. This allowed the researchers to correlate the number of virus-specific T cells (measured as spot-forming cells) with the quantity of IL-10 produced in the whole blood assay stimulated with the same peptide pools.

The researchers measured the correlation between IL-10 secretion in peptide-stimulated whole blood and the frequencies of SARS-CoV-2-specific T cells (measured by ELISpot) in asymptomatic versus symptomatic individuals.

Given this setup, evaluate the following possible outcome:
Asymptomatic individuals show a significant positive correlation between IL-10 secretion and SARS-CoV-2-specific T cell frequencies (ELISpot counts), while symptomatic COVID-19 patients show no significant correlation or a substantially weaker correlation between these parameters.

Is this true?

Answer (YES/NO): YES